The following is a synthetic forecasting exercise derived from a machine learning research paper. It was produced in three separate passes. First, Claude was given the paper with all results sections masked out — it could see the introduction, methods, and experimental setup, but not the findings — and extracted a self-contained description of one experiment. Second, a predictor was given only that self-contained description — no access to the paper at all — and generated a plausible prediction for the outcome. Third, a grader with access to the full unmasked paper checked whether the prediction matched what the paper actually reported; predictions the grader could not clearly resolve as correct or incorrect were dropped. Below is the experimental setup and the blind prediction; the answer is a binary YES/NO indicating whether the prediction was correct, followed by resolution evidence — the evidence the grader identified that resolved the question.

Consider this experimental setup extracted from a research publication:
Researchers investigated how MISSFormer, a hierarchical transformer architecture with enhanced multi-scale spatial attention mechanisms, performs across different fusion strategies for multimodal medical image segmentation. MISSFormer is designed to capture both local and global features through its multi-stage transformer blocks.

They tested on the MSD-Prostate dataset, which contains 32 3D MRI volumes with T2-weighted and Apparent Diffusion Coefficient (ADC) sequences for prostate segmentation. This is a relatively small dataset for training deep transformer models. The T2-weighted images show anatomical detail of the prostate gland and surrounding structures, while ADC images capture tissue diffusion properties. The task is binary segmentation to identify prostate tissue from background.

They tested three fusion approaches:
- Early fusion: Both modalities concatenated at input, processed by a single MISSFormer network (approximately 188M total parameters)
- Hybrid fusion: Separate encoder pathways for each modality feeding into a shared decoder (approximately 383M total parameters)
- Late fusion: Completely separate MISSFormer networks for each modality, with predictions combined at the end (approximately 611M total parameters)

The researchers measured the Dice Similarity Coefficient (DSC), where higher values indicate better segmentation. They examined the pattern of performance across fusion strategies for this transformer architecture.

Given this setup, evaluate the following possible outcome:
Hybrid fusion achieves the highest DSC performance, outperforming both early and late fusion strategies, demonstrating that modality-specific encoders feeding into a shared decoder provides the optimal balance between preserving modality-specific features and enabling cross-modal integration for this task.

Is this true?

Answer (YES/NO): NO